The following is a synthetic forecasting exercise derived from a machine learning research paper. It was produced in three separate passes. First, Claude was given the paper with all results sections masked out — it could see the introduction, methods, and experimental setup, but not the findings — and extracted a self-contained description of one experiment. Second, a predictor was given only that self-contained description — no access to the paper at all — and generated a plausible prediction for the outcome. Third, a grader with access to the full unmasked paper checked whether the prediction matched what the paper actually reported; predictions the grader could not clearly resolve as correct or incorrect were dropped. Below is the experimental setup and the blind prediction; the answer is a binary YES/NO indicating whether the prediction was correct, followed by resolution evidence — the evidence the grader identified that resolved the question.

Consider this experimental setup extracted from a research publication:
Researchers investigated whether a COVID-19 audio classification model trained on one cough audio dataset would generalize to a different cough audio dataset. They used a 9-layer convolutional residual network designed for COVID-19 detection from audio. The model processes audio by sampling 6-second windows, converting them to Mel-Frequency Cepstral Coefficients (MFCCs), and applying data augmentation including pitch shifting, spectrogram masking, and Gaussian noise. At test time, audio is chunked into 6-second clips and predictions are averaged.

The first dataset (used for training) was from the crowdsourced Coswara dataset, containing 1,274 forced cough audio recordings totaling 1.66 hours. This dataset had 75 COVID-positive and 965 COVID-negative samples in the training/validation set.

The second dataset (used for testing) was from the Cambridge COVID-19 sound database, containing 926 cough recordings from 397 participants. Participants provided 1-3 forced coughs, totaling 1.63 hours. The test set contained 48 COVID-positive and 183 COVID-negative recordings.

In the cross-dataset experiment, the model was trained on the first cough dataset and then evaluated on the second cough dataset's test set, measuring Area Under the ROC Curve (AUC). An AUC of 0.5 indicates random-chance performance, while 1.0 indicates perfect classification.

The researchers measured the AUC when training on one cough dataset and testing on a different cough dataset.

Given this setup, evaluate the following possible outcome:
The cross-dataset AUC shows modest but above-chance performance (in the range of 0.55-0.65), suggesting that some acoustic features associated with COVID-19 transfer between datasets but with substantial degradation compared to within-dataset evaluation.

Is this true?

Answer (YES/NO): NO